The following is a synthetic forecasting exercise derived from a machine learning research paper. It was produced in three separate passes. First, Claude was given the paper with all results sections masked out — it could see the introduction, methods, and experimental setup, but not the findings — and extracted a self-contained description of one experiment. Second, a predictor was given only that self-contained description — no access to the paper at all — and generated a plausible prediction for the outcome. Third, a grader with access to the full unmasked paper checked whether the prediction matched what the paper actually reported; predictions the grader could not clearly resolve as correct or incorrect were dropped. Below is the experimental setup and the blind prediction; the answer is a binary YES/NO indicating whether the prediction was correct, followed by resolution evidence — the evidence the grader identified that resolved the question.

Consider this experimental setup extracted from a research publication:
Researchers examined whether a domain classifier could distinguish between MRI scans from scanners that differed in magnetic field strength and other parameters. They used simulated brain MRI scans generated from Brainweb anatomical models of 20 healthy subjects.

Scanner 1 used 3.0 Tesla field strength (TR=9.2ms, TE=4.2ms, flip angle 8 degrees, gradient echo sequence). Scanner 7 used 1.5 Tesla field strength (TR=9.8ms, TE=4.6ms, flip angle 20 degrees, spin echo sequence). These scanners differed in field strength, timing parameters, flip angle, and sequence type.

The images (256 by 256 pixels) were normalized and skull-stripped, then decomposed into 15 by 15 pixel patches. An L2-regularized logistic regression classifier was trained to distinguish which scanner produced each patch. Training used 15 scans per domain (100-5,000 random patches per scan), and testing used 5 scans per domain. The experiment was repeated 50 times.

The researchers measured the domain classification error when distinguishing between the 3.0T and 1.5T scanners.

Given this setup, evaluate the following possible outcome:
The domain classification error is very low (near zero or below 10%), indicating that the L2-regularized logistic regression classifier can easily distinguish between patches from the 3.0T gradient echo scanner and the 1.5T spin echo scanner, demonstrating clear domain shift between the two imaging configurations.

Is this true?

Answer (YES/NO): YES